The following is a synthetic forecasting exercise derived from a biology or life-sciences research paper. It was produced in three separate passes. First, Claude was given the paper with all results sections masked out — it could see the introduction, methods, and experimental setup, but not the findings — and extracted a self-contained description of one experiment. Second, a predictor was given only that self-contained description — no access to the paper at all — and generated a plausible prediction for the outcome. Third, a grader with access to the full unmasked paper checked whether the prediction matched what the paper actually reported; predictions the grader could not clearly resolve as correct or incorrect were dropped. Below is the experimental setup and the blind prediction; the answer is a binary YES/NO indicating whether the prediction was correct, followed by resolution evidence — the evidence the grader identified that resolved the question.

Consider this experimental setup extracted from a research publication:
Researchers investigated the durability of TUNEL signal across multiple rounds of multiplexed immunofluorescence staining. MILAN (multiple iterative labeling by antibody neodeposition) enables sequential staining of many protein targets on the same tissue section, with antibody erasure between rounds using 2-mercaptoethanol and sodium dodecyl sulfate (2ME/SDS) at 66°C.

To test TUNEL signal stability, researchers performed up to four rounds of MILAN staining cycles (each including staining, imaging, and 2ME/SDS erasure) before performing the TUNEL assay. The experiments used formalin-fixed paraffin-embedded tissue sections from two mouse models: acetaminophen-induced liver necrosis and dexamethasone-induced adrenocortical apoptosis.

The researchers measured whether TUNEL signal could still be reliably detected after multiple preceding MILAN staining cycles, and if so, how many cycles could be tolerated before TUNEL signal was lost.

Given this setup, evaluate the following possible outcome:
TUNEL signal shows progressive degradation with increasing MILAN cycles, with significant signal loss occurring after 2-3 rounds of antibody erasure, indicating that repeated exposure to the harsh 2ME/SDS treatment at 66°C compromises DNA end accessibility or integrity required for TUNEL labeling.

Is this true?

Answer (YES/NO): NO